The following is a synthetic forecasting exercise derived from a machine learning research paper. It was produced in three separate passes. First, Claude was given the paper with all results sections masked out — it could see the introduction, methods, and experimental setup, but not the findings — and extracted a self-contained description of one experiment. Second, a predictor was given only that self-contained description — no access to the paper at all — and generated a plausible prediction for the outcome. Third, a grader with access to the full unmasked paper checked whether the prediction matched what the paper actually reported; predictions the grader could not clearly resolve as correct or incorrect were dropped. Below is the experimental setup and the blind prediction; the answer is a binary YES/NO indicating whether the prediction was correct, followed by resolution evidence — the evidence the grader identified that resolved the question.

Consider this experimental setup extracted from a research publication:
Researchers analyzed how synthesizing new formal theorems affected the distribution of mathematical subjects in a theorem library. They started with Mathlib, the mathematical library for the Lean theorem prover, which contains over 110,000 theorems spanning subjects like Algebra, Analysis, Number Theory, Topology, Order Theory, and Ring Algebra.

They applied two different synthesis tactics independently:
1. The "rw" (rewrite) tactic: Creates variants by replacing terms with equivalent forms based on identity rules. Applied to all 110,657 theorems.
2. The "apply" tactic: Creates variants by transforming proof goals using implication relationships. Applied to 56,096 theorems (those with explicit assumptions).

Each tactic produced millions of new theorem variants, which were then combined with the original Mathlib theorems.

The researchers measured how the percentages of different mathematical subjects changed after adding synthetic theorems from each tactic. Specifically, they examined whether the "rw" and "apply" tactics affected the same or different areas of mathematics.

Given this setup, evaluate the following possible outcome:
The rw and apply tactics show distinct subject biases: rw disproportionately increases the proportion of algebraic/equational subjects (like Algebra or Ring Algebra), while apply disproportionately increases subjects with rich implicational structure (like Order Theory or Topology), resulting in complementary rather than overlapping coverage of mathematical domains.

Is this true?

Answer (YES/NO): NO